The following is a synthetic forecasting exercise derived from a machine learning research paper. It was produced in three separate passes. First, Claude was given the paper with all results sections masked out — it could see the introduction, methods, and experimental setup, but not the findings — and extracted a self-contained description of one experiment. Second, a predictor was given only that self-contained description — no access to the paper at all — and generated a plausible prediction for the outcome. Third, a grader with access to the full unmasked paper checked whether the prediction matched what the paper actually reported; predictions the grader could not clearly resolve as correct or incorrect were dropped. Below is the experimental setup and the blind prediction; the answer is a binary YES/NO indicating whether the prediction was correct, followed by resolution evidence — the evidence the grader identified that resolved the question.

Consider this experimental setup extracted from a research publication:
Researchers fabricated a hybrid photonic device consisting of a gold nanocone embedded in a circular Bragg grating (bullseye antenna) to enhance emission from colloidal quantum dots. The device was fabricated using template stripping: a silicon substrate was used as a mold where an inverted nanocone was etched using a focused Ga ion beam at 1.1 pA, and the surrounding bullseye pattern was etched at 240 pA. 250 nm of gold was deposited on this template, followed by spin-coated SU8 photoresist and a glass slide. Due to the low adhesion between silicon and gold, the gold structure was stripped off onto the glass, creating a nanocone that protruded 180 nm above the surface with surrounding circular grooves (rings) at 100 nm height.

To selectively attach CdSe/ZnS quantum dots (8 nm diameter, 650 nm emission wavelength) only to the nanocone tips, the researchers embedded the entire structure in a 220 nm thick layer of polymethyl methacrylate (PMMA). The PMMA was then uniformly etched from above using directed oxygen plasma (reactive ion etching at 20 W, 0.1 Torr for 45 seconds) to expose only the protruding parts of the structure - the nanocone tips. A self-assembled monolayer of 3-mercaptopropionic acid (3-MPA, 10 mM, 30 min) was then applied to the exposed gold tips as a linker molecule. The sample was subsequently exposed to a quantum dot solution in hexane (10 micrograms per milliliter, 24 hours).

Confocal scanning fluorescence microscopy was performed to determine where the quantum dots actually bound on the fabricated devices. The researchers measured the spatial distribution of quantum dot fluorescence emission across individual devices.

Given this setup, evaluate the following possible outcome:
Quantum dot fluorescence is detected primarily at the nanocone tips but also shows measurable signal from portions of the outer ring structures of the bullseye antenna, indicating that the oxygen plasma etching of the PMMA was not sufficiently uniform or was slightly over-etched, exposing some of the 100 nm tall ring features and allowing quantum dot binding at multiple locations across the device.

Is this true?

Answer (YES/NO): NO